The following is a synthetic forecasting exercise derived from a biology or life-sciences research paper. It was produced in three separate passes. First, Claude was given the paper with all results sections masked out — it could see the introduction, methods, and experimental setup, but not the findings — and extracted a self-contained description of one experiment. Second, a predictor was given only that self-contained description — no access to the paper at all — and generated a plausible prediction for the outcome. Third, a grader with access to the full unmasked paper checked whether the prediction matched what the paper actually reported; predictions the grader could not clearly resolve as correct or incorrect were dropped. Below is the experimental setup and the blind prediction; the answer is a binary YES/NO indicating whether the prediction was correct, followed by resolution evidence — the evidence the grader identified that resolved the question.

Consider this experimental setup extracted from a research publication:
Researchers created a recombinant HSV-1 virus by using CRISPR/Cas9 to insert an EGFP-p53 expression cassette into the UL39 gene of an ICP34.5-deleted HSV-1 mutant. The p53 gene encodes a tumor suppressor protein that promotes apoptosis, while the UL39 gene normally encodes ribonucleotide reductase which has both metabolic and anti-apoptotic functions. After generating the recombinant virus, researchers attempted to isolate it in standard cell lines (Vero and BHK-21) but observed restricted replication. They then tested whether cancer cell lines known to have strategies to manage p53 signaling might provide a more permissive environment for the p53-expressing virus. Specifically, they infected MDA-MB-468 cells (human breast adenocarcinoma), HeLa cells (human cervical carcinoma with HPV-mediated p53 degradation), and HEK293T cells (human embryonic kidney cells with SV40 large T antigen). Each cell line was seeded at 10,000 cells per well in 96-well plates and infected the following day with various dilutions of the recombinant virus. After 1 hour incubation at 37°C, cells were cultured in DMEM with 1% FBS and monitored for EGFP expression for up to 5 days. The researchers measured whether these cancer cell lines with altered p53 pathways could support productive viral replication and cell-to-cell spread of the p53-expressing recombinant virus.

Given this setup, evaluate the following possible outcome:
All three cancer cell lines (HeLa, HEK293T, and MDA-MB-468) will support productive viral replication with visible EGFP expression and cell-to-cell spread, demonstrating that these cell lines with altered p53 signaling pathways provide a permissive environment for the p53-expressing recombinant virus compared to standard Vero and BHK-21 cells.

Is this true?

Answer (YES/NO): NO